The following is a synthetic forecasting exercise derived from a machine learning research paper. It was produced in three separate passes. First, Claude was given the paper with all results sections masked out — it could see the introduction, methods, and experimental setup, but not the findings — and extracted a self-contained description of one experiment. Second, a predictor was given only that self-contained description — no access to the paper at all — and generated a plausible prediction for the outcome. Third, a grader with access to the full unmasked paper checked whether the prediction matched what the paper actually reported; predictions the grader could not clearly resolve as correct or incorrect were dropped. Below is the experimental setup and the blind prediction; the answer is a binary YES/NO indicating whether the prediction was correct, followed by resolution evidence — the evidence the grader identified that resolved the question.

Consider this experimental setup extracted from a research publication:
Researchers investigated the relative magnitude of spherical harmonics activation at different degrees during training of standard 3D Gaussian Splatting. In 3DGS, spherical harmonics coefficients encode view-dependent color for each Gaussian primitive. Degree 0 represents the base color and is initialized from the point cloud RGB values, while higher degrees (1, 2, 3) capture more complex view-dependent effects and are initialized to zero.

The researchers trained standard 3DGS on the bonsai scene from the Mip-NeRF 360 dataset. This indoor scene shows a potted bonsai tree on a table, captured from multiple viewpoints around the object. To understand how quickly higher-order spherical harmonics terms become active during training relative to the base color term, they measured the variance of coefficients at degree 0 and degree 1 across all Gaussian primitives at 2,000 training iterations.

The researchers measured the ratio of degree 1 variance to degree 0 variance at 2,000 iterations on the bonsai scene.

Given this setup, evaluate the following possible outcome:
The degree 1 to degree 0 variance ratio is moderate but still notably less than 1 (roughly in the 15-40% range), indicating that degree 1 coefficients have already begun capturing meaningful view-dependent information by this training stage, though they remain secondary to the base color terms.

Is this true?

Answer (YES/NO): NO